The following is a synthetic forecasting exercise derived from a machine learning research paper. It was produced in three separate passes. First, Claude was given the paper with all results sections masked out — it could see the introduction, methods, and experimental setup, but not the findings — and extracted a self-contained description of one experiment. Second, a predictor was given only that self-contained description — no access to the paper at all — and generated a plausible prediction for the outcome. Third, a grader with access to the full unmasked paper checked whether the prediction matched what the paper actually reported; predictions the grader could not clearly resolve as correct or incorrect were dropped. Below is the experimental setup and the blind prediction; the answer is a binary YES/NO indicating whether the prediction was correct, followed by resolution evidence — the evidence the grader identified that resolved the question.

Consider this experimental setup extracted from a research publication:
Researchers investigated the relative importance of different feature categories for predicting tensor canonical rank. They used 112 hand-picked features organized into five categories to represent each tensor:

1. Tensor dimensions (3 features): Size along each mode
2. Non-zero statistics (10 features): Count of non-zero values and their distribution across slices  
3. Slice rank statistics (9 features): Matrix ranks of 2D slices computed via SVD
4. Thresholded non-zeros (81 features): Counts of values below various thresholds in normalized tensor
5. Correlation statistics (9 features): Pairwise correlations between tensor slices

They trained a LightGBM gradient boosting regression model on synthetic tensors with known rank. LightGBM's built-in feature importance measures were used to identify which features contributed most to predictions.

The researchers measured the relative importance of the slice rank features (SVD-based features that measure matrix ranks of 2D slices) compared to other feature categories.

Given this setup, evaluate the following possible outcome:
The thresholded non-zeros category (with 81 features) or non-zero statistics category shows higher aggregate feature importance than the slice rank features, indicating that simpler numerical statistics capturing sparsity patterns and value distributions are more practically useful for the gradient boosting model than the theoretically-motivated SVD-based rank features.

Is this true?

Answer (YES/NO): YES